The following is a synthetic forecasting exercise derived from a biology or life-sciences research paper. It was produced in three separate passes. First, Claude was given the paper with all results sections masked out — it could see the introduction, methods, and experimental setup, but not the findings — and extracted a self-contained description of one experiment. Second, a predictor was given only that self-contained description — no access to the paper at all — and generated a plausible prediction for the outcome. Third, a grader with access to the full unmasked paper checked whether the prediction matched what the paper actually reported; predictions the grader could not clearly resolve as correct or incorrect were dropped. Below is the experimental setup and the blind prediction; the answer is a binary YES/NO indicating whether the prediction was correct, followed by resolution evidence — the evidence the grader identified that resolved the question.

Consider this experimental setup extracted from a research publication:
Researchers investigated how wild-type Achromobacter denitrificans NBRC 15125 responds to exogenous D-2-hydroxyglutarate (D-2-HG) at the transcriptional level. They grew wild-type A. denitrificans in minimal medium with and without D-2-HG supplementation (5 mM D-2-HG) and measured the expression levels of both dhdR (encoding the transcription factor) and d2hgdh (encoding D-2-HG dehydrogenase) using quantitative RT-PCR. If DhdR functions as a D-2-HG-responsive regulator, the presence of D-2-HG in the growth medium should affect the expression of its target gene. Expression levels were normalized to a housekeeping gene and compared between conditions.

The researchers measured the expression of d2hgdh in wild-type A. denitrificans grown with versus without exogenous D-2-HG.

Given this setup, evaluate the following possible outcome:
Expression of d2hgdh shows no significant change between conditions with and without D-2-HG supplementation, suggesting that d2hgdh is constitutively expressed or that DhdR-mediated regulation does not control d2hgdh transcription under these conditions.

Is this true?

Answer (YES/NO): NO